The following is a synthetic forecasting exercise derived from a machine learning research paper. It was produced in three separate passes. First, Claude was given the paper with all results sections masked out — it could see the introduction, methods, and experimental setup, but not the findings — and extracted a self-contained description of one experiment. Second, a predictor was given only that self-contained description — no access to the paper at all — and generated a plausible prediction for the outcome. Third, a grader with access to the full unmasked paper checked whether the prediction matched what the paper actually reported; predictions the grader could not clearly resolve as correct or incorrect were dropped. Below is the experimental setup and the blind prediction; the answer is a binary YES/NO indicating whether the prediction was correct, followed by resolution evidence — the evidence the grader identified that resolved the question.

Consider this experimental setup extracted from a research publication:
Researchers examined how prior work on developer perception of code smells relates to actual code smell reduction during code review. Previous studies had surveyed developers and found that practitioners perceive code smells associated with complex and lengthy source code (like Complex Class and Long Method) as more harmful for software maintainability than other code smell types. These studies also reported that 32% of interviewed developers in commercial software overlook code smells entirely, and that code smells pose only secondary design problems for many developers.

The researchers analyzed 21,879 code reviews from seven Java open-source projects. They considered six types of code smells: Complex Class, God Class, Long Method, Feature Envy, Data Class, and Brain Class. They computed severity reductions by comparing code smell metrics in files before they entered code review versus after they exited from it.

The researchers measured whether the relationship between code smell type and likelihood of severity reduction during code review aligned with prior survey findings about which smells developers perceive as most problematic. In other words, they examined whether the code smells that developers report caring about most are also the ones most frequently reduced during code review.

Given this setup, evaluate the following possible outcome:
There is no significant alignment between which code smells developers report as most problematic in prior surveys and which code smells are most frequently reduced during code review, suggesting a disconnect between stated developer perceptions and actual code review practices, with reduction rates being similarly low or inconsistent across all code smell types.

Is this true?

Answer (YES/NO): NO